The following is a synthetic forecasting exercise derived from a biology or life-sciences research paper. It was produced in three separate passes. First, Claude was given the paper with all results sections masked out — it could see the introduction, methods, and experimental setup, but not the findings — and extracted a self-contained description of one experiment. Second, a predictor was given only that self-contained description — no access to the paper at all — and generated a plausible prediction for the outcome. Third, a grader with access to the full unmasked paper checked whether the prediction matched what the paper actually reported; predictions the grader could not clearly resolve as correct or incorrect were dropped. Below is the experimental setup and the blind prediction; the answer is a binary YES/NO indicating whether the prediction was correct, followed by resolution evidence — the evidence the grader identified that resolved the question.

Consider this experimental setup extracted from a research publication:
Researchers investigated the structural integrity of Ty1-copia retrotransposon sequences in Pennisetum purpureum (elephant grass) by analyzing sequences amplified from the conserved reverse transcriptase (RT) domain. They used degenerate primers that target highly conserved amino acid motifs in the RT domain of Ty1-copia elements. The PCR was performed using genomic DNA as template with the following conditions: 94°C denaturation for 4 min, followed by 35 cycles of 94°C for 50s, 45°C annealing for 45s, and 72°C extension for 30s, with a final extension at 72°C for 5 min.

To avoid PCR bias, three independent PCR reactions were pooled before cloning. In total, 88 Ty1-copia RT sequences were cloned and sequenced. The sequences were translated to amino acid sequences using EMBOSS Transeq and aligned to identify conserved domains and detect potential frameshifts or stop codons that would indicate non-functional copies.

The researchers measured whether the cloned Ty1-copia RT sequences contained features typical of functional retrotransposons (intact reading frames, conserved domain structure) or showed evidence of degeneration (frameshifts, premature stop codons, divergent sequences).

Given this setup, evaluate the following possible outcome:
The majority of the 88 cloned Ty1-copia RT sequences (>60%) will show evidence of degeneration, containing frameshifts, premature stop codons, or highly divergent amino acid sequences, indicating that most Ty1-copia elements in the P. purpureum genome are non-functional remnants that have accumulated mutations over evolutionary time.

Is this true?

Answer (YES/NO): NO